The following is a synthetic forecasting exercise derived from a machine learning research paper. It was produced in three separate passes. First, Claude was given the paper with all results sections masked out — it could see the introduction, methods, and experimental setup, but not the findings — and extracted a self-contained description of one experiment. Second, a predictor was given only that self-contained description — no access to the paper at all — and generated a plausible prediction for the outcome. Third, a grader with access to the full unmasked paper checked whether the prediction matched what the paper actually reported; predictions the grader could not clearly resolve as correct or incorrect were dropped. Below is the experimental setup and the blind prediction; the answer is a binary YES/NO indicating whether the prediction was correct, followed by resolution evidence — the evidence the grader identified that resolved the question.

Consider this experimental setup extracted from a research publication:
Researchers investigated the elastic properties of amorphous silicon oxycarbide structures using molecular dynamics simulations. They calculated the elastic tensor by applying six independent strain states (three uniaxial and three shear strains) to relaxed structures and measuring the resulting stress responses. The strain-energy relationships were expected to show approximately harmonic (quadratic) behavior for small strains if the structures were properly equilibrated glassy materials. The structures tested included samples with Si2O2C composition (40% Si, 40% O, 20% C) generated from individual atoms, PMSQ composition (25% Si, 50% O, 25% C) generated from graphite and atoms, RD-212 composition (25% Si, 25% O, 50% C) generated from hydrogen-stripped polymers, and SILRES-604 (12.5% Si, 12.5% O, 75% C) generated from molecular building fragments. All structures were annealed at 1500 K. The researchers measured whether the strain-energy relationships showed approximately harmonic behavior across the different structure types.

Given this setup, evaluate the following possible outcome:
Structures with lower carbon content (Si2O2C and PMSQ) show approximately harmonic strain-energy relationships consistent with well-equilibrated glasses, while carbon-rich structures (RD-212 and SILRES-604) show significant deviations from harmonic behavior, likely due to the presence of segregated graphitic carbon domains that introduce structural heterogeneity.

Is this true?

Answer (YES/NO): NO